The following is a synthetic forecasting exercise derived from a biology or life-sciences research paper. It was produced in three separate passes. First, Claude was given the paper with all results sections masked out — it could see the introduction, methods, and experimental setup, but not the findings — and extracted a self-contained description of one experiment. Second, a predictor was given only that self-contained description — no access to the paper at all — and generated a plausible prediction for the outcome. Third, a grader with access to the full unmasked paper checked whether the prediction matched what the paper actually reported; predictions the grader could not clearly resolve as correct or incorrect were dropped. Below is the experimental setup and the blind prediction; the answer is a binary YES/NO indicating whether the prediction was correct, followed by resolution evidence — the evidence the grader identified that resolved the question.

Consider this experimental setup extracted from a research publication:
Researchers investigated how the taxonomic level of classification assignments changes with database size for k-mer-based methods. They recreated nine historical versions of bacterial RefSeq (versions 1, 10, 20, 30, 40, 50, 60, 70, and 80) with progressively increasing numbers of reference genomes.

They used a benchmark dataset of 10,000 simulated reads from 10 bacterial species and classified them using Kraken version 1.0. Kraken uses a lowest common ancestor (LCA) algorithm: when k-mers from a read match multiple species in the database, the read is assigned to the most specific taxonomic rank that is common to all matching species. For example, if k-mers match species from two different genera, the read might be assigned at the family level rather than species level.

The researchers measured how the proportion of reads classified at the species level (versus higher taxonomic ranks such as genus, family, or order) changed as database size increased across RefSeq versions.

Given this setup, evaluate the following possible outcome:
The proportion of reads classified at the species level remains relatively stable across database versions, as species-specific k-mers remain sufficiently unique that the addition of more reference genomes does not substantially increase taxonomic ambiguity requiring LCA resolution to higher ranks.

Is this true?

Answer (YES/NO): NO